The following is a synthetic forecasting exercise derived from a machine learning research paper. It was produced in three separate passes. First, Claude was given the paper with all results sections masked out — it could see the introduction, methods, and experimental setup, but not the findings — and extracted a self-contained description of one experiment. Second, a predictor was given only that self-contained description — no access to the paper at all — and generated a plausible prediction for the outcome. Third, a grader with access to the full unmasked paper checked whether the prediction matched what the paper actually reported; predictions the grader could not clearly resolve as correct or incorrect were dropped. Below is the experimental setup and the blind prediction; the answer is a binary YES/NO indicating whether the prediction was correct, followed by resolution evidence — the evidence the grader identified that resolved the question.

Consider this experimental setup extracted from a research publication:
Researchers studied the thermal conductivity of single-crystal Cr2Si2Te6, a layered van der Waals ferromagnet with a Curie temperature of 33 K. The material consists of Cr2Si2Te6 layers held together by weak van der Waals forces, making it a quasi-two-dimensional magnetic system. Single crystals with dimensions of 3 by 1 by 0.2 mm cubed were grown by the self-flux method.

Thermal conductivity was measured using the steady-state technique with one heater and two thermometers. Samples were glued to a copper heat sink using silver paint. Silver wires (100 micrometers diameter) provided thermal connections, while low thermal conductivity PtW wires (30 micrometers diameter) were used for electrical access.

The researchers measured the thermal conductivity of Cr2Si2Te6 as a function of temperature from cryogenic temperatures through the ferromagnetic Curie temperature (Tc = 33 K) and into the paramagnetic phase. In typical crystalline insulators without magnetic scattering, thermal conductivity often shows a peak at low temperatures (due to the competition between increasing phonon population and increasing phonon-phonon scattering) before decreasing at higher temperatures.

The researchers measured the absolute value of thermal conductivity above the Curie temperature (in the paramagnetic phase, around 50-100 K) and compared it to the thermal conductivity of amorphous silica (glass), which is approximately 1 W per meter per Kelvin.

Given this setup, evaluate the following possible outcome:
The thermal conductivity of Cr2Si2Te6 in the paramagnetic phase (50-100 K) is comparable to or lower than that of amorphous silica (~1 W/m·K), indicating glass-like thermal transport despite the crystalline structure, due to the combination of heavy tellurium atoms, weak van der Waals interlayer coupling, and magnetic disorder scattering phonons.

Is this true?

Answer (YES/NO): NO